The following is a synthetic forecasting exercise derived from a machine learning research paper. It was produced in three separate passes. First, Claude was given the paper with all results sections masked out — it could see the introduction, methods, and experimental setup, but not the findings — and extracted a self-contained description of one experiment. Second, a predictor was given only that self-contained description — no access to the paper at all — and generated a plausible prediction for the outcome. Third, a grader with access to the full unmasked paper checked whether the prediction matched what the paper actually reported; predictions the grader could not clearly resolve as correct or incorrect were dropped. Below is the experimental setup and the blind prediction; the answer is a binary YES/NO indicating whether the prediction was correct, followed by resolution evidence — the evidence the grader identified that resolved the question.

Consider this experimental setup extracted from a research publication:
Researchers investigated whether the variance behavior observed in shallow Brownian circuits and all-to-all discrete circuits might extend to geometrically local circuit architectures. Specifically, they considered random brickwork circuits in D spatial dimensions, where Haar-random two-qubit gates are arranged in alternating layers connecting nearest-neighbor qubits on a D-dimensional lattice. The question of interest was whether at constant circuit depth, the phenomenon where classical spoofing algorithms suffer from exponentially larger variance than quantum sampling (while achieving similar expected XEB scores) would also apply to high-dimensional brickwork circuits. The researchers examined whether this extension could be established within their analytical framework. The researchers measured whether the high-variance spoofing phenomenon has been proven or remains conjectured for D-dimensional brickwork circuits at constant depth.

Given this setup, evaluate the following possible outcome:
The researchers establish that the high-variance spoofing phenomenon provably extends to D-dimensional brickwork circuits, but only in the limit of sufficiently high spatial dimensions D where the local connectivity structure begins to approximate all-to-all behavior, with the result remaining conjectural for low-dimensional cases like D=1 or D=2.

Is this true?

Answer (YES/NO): NO